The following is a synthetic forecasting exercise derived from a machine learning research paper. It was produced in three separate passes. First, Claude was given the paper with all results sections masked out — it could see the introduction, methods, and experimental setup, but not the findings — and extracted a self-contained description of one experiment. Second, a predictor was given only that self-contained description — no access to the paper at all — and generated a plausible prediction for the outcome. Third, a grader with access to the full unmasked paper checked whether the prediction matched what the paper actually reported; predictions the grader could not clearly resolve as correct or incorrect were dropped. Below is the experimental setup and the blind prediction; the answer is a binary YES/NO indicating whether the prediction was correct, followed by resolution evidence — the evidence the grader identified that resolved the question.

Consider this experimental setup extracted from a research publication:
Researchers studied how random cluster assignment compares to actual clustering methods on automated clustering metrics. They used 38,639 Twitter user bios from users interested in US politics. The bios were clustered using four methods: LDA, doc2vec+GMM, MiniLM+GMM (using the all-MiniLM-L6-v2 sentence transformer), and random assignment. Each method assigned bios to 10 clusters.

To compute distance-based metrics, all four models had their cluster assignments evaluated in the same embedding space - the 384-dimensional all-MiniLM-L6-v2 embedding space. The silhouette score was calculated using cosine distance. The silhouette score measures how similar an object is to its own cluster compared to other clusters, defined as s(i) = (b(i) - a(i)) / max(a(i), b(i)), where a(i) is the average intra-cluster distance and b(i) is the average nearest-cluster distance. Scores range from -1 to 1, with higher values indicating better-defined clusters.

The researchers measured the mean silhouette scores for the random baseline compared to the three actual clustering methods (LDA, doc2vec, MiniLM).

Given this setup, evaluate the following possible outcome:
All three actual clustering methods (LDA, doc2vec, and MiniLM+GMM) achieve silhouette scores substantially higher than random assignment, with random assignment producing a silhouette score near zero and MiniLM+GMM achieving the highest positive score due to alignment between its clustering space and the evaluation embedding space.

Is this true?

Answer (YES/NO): NO